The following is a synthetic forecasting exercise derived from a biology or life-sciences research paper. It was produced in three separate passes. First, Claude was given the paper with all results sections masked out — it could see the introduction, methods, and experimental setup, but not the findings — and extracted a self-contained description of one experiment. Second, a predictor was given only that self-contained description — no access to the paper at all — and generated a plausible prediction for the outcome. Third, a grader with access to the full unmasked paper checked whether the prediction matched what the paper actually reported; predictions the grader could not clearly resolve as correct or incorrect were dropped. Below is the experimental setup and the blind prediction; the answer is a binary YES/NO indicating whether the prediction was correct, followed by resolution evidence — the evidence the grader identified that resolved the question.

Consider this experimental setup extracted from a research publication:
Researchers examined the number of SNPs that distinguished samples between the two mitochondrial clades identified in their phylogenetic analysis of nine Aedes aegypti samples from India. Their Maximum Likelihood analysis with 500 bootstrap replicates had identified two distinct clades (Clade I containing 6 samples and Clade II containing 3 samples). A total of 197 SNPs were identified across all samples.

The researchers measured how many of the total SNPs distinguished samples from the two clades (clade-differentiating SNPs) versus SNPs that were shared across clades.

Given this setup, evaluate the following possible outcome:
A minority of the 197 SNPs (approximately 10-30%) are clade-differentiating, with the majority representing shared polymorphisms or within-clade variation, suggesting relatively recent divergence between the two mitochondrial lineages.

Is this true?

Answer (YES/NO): NO